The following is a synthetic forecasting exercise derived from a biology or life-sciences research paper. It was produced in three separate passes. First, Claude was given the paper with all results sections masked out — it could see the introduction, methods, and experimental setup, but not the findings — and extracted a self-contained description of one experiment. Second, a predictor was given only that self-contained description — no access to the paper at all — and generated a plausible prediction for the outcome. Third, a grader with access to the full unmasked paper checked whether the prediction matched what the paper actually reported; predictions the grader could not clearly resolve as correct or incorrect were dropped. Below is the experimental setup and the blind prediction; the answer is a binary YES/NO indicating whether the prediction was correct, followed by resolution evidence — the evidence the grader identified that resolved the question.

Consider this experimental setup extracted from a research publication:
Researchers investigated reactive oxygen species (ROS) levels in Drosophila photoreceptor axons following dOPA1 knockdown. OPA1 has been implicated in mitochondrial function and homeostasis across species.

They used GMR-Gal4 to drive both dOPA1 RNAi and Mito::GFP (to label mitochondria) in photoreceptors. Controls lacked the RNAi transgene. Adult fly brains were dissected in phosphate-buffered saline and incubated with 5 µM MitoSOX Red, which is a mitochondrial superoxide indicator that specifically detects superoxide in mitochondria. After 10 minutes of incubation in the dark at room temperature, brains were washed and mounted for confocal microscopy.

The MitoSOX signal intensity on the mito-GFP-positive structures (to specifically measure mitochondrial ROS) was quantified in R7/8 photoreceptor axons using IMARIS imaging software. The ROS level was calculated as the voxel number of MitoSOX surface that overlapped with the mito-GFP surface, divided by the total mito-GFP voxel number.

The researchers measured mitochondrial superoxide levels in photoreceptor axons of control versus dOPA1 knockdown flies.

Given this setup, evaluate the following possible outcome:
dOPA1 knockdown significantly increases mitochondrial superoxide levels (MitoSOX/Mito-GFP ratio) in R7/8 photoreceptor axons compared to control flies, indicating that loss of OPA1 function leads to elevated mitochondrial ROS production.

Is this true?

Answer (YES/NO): YES